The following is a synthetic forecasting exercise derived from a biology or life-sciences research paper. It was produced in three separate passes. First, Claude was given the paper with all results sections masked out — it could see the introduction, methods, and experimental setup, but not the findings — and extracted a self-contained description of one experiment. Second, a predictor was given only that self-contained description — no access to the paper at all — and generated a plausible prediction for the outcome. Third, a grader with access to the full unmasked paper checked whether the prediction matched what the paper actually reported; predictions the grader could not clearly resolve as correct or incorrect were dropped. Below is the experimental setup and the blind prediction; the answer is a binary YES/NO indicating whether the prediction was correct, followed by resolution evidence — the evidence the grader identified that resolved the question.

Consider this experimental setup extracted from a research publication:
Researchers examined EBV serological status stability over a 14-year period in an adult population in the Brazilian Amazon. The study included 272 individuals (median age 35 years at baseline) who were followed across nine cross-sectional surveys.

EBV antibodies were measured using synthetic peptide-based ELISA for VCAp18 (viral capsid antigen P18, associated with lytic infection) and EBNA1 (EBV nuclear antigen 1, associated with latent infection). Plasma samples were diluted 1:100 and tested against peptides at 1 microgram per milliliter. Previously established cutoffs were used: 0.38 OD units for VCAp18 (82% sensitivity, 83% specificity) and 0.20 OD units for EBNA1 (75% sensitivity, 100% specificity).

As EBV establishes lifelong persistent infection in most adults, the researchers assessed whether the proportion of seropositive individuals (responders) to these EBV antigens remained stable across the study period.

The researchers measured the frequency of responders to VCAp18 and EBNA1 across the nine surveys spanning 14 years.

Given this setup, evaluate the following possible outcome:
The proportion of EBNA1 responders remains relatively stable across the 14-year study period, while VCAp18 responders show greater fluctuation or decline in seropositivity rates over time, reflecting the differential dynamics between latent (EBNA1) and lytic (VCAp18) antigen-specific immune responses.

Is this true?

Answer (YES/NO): NO